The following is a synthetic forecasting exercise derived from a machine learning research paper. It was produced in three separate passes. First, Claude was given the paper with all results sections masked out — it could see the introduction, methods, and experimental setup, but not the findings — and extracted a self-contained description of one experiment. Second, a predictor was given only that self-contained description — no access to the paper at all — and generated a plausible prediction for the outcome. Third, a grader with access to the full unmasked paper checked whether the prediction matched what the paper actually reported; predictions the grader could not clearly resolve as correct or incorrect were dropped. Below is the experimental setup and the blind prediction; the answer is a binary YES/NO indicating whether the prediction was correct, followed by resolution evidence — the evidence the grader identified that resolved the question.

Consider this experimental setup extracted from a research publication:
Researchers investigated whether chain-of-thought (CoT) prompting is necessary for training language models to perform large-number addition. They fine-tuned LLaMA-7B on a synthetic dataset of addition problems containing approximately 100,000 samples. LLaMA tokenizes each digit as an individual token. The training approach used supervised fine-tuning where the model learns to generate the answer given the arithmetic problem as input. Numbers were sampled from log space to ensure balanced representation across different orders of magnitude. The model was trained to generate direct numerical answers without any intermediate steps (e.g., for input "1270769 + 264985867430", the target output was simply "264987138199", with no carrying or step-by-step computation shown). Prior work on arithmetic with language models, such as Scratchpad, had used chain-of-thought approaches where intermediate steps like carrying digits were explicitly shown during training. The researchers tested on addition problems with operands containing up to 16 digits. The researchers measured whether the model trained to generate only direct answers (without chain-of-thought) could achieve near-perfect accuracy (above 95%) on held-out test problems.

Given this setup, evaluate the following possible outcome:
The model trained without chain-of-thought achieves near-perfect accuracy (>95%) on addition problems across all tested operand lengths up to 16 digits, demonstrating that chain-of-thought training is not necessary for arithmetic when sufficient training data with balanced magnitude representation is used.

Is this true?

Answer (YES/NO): YES